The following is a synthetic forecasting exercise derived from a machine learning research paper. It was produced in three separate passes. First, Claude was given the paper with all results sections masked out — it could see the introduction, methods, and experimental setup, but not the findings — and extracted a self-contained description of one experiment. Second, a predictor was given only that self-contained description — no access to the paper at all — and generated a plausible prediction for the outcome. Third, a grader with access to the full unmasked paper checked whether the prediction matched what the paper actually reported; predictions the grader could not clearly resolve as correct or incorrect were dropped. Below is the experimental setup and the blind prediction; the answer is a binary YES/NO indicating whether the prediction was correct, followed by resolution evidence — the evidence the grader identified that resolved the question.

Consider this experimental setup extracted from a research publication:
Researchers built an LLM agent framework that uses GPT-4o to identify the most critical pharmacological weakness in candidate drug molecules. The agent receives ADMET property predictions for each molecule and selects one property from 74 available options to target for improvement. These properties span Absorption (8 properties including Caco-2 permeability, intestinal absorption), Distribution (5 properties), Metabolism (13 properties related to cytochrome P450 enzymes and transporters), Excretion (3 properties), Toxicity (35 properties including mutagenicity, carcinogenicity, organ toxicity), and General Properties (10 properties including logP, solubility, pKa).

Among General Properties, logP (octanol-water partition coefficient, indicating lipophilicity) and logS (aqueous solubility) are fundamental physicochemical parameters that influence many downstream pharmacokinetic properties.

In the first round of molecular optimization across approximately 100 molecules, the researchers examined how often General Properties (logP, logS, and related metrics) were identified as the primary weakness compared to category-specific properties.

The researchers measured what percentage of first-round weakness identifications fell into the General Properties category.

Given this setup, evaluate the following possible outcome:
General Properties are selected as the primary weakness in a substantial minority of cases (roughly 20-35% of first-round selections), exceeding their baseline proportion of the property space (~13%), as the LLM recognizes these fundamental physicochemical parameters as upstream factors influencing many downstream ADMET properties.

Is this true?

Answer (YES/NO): NO